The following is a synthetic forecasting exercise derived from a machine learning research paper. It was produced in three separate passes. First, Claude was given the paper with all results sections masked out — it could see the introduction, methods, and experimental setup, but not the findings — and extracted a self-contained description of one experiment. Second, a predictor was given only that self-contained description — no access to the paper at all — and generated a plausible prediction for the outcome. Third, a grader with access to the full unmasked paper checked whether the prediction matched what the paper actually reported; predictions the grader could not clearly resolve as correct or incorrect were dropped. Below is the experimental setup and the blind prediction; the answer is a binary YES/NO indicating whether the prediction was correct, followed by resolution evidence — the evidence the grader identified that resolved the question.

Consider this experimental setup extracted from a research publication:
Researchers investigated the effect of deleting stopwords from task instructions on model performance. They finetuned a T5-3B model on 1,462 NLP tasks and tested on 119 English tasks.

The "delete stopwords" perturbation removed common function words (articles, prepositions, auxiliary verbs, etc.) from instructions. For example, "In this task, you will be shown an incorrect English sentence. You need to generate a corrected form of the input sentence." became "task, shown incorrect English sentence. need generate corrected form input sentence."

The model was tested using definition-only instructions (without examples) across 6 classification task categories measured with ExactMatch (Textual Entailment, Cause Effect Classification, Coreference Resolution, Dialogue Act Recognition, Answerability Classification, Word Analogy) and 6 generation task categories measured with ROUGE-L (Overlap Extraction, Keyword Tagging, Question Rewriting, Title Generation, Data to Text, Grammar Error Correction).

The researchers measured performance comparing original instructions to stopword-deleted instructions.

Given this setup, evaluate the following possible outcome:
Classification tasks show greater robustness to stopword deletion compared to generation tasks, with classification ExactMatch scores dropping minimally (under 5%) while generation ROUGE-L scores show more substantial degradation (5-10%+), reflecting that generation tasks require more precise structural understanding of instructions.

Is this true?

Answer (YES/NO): NO